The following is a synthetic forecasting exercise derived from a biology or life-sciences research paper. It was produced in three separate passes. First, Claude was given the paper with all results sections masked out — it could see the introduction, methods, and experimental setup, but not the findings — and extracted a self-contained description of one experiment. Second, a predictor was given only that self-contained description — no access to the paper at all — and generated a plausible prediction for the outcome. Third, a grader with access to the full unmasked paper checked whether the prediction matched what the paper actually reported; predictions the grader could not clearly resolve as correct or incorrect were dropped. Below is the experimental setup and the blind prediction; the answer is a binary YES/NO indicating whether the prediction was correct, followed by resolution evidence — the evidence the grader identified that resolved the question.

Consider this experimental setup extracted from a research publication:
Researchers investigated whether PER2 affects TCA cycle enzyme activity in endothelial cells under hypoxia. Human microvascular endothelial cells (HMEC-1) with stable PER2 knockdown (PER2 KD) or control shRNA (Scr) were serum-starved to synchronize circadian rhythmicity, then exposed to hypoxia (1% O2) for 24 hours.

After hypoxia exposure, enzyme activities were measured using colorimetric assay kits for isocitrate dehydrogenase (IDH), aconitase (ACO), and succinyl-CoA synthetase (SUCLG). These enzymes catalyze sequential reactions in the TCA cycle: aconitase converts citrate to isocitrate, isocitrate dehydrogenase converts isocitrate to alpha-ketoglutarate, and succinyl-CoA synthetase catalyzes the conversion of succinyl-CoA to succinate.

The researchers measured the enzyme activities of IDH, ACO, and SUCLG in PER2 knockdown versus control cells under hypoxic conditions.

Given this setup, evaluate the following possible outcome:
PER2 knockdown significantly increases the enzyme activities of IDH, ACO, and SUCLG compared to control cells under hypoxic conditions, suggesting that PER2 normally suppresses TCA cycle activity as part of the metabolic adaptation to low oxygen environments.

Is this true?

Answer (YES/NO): NO